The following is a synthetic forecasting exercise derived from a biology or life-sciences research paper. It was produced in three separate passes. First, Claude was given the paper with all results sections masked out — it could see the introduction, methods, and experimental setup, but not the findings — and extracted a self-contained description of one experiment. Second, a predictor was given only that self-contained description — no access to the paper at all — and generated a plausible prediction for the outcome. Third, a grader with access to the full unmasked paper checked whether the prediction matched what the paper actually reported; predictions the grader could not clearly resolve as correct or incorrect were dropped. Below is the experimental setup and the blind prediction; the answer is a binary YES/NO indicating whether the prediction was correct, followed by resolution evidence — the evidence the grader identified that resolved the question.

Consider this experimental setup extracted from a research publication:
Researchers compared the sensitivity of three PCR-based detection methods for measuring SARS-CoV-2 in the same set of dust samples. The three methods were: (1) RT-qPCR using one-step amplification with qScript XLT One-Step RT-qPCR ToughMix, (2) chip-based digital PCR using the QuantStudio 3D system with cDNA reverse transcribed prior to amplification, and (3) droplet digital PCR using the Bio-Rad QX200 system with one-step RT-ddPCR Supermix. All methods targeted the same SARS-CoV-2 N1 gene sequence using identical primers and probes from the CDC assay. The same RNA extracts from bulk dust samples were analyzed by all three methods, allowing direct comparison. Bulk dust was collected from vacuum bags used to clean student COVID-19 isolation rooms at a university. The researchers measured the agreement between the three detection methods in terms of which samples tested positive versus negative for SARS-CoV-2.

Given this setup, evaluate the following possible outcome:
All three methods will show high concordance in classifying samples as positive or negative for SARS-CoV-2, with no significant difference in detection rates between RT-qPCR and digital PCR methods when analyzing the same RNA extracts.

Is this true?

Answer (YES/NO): NO